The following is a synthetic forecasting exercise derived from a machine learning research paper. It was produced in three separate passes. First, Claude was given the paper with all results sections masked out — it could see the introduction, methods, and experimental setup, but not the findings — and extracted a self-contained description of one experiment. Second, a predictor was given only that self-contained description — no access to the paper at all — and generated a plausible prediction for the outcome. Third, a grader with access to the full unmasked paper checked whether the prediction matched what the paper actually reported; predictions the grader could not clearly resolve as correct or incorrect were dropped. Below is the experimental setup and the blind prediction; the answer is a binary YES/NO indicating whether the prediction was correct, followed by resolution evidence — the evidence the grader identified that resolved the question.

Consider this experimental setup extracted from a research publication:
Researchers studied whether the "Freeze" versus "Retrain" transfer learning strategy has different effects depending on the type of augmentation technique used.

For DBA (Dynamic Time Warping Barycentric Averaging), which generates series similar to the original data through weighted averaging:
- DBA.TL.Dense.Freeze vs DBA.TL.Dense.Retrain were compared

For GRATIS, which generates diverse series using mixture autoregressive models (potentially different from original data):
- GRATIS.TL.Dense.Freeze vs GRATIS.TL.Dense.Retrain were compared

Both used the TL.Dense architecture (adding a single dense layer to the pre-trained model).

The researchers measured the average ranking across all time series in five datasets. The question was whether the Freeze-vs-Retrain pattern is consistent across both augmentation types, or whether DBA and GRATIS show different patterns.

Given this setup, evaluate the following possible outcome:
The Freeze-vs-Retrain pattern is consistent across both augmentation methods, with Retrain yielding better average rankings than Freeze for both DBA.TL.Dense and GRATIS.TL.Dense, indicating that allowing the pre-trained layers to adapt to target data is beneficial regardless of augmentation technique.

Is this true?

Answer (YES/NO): NO